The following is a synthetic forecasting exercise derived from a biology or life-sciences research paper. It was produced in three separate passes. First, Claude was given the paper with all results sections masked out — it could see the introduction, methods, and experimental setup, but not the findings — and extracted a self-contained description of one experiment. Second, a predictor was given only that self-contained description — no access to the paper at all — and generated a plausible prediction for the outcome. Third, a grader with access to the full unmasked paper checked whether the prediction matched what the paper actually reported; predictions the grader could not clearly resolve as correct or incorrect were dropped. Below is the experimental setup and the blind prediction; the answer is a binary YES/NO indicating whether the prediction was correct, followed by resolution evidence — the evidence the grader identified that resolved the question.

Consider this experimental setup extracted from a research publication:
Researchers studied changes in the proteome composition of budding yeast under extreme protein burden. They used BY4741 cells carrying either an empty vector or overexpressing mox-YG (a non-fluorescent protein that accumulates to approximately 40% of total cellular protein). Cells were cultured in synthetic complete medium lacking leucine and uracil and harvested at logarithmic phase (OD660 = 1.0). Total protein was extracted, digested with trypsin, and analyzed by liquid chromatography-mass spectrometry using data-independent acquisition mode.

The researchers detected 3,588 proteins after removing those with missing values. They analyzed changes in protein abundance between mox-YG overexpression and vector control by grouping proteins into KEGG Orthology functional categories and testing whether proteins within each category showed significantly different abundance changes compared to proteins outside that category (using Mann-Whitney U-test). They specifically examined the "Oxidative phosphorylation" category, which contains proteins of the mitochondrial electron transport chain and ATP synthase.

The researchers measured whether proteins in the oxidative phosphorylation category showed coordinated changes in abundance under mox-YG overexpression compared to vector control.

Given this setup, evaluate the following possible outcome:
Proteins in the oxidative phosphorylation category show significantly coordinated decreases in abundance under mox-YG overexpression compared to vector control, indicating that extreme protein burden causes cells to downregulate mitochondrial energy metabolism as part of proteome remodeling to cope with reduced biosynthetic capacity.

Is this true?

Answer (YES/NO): NO